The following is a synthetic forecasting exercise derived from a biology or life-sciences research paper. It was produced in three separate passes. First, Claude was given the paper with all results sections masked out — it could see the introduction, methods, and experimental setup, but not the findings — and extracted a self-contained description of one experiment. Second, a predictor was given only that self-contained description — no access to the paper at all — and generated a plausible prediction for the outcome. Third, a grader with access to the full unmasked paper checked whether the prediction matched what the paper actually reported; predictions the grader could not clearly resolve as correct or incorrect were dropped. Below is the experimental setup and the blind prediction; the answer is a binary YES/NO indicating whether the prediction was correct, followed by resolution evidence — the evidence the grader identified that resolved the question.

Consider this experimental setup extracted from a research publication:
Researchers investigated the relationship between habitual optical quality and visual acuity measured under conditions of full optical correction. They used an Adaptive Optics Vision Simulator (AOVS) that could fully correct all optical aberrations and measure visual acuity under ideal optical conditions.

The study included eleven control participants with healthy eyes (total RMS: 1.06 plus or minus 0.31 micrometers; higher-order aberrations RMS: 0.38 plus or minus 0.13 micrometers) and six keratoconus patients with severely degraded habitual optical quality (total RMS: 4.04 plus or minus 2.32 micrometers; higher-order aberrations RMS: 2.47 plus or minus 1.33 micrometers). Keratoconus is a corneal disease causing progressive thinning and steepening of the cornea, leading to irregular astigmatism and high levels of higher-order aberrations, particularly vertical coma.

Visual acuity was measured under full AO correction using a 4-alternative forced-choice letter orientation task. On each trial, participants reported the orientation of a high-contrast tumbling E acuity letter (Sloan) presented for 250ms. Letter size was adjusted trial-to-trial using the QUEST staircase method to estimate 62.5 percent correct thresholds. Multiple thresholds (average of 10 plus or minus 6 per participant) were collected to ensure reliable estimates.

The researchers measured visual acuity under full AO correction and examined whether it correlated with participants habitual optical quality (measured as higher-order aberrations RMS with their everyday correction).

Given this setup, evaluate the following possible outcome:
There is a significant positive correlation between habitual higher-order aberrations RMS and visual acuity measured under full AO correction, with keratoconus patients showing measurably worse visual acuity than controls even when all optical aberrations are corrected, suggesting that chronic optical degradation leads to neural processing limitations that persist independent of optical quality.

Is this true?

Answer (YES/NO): YES